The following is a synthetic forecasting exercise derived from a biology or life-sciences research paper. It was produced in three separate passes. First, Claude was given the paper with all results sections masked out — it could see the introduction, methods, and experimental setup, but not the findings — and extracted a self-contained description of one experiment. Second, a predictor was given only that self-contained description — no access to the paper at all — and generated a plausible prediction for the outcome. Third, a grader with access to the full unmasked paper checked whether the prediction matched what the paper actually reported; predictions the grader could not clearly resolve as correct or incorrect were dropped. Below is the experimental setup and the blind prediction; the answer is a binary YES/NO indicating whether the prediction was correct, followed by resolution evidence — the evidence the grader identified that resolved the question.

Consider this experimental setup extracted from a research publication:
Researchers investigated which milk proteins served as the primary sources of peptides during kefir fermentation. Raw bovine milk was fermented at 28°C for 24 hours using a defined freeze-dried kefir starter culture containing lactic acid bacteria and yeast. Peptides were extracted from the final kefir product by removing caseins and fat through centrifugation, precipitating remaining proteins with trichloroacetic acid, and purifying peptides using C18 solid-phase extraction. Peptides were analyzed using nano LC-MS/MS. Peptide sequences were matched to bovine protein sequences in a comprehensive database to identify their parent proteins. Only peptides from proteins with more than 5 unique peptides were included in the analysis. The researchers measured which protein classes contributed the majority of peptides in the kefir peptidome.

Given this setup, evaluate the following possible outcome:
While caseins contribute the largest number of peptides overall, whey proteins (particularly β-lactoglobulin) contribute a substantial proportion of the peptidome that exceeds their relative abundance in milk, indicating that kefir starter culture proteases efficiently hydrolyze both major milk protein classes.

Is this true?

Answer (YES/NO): NO